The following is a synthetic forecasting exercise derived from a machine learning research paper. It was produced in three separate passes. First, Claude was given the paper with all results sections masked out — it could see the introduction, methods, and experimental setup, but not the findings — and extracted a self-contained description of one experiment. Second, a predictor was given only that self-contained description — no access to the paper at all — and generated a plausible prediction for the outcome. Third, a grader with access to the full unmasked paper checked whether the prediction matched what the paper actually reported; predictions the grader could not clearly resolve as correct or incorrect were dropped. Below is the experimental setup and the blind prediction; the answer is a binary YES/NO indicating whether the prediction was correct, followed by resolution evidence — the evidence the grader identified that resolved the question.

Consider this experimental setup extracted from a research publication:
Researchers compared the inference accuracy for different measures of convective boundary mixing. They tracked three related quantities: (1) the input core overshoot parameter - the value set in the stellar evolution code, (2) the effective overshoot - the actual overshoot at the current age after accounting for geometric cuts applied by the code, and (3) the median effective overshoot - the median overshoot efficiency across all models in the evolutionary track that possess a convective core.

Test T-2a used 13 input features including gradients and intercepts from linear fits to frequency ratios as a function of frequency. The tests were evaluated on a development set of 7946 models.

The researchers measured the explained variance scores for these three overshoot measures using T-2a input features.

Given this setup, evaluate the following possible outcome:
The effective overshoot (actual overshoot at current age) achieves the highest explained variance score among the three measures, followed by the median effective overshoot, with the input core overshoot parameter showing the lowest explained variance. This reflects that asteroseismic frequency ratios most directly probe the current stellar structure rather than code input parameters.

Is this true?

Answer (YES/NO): YES